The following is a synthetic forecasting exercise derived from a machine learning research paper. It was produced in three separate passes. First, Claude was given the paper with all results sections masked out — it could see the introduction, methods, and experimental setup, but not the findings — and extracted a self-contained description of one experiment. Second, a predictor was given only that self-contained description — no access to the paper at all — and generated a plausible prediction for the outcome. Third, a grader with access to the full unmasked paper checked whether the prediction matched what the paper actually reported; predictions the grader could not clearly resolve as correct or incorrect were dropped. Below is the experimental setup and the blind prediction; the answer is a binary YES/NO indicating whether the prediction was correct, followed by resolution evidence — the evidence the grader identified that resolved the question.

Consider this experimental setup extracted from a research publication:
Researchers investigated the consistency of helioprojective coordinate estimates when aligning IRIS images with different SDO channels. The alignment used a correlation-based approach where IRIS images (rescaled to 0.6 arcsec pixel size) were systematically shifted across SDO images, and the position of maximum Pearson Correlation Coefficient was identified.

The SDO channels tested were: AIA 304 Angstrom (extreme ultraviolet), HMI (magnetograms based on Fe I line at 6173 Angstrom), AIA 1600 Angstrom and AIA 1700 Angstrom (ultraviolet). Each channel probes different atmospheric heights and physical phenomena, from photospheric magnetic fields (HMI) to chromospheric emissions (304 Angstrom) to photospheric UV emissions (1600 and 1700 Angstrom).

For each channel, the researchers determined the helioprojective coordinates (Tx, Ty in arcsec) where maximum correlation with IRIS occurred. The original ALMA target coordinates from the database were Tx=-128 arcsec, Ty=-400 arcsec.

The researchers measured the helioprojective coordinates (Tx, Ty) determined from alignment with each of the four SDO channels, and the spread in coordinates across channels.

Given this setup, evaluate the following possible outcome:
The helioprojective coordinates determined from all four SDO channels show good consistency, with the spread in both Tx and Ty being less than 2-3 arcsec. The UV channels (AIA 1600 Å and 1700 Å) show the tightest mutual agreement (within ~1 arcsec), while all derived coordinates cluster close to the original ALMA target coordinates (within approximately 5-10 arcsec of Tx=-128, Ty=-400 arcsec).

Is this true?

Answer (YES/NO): NO